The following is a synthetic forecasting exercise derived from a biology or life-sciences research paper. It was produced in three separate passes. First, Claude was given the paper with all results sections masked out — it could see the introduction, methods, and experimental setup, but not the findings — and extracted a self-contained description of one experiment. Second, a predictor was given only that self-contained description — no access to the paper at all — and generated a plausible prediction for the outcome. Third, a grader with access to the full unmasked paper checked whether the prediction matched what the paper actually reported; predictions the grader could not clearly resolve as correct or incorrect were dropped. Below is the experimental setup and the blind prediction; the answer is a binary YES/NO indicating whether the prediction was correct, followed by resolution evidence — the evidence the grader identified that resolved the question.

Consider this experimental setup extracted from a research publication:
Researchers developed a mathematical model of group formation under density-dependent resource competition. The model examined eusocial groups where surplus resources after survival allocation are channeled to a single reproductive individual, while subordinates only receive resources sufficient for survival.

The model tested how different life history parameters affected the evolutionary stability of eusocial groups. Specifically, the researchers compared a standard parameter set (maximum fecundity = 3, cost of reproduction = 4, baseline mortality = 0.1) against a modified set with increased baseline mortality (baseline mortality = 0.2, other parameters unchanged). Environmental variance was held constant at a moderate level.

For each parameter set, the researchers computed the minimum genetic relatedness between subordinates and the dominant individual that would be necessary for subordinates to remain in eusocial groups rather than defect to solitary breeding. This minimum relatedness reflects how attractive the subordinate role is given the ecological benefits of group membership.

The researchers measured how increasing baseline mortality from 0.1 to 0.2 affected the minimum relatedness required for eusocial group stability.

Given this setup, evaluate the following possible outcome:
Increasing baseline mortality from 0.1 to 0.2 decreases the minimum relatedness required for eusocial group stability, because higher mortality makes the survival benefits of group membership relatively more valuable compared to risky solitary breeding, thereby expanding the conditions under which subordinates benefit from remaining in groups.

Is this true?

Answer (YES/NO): NO